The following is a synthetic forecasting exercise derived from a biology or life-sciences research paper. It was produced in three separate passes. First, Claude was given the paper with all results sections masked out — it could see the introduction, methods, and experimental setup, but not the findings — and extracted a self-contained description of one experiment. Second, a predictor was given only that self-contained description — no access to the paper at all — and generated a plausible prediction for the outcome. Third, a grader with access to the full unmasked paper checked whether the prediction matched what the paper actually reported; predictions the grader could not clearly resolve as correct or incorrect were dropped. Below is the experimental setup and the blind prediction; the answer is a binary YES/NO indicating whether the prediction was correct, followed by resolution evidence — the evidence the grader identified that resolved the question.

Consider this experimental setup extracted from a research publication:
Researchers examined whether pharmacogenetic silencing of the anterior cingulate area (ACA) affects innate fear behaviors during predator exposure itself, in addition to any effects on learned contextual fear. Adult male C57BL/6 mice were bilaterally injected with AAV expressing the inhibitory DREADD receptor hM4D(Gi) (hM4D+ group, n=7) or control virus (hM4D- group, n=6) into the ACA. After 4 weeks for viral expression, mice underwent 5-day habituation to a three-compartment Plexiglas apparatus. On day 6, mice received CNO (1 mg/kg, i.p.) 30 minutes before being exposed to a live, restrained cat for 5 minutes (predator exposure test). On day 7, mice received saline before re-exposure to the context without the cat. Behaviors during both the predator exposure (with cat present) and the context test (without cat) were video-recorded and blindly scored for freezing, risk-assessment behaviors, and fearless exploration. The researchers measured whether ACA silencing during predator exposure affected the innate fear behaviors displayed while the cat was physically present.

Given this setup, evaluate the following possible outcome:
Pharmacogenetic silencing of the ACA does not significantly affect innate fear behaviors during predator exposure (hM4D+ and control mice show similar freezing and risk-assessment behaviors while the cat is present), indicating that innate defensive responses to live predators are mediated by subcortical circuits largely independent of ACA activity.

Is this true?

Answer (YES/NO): YES